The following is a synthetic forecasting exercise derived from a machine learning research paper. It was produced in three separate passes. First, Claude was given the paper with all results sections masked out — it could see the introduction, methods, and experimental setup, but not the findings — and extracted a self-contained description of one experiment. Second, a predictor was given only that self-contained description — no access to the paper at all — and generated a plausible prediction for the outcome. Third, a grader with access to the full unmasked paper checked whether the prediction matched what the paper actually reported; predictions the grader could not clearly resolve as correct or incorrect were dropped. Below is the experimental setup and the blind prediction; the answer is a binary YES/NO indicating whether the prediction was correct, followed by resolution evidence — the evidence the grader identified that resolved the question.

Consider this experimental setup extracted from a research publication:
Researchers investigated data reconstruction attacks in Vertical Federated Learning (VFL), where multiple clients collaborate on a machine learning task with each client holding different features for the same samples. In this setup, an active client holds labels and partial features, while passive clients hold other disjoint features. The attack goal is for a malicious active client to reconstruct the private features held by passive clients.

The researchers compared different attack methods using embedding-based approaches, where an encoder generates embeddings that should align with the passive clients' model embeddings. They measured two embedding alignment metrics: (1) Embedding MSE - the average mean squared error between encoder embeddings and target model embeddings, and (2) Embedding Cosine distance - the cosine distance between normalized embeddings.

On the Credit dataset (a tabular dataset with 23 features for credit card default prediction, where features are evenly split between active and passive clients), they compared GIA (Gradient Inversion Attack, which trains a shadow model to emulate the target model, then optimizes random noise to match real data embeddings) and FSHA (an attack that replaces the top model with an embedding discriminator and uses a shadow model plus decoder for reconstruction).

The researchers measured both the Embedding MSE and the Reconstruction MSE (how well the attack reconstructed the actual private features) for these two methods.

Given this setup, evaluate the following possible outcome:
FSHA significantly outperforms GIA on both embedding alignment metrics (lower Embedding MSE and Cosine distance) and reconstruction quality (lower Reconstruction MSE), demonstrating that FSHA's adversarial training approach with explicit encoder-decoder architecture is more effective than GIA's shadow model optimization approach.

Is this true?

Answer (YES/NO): NO